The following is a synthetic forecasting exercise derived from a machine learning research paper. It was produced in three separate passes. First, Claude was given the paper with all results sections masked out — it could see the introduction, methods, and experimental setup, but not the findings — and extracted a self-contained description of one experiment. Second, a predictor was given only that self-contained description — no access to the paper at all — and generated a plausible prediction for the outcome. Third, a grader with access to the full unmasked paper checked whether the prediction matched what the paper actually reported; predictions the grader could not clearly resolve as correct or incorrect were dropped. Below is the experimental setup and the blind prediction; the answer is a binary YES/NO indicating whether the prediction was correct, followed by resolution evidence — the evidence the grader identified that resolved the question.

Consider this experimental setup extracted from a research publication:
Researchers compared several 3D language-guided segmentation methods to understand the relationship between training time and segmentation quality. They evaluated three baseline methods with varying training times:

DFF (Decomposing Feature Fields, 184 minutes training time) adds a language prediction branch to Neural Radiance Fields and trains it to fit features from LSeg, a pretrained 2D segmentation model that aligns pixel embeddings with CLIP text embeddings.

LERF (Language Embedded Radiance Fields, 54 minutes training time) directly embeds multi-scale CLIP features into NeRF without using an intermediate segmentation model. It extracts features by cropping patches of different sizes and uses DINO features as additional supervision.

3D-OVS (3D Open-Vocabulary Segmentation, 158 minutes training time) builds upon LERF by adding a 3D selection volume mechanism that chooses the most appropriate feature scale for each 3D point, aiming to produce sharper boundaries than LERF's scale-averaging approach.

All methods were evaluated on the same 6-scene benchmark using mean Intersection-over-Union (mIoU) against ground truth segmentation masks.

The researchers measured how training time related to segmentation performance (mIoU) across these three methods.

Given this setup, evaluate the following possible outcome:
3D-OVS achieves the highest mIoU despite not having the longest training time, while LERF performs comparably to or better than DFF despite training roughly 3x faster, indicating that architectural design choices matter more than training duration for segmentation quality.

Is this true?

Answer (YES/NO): YES